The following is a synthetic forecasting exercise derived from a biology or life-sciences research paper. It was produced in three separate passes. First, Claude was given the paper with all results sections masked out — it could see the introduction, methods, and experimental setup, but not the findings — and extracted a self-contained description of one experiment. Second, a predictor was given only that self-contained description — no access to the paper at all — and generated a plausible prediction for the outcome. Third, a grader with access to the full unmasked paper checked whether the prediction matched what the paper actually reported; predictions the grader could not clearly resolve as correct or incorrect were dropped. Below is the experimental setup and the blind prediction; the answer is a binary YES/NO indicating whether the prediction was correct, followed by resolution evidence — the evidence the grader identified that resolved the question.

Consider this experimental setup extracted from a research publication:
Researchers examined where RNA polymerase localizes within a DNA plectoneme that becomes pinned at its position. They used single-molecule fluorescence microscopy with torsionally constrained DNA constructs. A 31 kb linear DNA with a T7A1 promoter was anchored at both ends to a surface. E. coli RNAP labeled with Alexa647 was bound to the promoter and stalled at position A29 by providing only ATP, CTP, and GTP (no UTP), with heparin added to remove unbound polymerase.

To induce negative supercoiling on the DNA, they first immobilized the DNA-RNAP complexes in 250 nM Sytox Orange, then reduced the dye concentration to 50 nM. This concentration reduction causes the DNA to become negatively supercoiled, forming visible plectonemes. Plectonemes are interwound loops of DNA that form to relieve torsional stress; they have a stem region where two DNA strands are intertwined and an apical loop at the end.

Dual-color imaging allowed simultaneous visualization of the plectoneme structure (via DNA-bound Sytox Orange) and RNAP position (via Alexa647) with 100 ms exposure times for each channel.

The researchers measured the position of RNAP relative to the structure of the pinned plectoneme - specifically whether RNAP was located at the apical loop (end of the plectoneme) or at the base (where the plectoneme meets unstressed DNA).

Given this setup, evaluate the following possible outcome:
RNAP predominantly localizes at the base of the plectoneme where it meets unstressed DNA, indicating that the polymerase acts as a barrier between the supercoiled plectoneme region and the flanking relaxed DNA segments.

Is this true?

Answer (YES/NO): NO